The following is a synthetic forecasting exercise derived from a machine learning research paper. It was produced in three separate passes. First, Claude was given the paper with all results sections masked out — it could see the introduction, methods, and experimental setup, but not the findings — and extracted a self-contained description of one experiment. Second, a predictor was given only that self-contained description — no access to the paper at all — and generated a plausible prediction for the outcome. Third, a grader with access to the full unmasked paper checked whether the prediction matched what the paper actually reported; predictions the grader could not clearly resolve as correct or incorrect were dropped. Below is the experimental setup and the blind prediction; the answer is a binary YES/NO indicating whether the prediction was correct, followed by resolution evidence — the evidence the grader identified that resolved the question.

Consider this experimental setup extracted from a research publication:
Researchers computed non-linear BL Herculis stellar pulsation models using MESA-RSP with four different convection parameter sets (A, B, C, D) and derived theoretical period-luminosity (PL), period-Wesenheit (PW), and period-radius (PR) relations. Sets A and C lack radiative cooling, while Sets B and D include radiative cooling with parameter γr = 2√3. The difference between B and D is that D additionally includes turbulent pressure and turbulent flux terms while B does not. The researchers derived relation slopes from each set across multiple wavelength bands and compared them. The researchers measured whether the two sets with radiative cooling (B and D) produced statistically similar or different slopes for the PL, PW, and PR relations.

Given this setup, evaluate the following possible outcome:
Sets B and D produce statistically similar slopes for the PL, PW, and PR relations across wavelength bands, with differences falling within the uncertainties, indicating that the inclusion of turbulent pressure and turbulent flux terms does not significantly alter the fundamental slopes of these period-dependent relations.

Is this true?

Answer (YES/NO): NO